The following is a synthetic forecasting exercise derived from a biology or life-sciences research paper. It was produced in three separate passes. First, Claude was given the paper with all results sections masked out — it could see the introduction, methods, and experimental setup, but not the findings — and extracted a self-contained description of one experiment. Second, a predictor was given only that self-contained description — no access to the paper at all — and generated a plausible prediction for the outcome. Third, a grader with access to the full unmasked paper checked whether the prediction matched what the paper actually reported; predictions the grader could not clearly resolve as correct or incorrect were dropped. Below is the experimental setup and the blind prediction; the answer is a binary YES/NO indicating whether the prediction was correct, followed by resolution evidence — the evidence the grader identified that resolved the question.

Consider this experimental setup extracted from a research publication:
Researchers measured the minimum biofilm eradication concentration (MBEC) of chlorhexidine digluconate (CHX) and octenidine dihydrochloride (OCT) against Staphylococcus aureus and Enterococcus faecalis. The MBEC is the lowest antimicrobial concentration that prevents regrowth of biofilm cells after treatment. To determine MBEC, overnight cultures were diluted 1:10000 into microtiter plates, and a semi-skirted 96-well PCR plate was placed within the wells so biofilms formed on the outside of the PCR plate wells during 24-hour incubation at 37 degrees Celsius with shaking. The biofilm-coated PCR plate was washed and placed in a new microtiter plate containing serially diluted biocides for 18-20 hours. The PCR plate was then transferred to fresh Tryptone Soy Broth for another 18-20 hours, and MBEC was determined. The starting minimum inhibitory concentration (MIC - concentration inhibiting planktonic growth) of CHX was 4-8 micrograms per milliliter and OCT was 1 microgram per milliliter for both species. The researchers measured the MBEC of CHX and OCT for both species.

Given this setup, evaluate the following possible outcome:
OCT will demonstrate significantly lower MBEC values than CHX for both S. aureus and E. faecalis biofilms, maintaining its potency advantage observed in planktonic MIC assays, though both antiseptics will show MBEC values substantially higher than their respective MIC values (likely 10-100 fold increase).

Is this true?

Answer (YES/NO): NO